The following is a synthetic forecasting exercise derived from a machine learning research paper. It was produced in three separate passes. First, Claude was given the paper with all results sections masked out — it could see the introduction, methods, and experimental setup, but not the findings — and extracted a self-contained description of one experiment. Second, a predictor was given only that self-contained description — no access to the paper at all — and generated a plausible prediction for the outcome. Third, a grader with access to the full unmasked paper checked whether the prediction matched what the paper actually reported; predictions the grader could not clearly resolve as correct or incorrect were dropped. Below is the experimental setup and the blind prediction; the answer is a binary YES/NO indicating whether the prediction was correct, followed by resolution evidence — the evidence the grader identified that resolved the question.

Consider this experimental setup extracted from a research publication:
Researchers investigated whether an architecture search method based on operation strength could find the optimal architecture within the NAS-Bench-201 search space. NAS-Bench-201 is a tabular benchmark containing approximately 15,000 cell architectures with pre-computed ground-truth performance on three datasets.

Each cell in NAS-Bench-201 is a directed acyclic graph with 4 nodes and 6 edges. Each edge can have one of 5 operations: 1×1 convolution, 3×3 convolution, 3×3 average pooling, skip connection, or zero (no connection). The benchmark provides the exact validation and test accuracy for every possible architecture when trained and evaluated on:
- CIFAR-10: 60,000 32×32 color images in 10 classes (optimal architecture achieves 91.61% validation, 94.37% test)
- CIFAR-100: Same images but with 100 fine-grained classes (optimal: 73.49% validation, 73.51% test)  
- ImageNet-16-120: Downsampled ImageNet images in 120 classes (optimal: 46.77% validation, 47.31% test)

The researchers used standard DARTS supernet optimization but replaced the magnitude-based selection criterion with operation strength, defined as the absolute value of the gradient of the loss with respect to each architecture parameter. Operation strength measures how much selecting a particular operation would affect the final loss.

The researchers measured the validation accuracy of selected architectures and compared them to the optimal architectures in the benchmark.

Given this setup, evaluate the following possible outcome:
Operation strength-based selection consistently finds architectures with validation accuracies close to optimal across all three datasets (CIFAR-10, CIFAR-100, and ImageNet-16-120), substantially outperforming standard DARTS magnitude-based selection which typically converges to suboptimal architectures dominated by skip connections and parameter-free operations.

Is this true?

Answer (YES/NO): YES